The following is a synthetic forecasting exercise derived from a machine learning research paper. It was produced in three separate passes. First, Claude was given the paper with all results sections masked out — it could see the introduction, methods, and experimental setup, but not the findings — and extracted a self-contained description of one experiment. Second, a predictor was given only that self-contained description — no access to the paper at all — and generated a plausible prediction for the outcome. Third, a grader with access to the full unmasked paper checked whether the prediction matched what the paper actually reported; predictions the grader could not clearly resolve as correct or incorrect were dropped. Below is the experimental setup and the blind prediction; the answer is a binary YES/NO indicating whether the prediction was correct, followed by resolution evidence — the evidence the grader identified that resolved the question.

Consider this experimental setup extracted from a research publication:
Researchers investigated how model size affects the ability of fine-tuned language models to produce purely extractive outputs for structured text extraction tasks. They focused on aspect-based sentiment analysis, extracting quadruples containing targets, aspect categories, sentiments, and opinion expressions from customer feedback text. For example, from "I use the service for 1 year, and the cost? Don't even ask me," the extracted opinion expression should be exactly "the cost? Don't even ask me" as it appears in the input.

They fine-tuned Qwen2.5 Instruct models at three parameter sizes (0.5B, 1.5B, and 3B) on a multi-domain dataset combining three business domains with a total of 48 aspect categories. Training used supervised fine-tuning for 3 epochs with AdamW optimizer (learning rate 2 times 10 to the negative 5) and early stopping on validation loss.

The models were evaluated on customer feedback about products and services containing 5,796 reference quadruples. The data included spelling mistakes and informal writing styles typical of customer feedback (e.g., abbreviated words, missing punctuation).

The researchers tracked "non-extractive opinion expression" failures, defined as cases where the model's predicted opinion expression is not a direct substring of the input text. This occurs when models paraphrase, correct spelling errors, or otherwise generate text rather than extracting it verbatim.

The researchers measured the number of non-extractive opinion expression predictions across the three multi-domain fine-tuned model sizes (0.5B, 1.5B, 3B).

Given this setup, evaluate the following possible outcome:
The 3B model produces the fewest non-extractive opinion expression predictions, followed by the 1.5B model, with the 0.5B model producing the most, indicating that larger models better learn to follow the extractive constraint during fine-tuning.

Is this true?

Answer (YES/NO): YES